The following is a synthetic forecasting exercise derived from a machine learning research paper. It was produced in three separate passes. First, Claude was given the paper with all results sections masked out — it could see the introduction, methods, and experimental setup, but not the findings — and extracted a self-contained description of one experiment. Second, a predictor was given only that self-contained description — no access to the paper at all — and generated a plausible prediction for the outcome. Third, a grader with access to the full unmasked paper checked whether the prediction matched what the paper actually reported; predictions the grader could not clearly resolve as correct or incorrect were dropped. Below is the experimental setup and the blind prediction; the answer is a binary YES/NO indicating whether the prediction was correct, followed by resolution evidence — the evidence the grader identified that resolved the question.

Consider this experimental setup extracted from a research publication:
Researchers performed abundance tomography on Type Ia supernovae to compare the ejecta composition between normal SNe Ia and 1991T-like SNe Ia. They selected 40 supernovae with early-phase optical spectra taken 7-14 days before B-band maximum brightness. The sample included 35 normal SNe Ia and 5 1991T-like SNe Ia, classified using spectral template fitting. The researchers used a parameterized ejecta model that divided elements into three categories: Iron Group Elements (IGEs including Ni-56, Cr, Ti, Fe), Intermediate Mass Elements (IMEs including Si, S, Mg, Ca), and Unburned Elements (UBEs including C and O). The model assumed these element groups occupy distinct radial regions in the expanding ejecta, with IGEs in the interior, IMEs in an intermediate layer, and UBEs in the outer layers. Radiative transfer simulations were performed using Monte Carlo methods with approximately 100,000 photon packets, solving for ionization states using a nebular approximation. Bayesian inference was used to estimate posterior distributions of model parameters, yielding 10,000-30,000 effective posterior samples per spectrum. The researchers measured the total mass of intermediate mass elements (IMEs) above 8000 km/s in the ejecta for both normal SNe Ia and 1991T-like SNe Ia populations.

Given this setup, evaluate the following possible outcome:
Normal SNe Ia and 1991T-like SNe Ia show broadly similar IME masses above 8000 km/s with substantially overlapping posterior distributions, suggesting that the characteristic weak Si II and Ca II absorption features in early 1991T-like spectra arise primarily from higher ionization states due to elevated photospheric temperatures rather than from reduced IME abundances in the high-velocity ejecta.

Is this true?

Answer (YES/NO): NO